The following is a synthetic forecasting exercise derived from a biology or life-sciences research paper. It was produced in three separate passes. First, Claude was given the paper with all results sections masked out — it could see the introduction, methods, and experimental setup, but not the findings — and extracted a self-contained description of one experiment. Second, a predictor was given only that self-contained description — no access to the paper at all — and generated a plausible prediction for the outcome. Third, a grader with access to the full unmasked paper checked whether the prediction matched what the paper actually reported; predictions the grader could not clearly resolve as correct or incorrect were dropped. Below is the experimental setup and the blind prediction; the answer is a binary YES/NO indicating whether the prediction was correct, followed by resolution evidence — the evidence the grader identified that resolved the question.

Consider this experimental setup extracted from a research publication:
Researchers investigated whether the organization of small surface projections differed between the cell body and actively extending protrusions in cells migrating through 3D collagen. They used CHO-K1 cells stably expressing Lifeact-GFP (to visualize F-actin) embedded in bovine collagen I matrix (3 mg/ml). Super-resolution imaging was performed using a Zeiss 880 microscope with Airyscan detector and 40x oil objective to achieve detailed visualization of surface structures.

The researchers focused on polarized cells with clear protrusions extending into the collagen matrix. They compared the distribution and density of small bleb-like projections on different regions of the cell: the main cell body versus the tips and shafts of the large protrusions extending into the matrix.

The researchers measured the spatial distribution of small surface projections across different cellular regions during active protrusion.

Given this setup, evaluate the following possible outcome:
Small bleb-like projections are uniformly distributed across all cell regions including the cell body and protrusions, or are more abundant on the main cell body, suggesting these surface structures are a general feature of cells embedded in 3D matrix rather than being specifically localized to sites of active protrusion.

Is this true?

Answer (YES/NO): NO